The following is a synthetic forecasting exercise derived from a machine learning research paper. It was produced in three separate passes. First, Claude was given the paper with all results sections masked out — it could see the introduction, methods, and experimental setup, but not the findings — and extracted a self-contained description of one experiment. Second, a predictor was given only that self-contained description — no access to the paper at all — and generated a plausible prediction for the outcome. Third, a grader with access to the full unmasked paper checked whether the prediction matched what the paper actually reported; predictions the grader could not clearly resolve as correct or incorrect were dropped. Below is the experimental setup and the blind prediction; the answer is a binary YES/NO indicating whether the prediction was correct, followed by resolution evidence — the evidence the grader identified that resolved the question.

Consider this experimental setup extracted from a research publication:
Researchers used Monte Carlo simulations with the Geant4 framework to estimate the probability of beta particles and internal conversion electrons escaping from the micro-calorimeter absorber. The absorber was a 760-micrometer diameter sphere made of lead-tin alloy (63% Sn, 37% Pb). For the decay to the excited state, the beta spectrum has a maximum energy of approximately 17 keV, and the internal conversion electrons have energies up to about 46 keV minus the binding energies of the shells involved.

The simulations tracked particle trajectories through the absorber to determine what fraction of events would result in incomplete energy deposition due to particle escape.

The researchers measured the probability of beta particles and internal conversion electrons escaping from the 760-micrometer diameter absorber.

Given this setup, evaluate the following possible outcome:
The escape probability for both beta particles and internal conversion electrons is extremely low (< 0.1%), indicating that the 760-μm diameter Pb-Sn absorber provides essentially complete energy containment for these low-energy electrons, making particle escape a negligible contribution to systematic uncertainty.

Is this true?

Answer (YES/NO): YES